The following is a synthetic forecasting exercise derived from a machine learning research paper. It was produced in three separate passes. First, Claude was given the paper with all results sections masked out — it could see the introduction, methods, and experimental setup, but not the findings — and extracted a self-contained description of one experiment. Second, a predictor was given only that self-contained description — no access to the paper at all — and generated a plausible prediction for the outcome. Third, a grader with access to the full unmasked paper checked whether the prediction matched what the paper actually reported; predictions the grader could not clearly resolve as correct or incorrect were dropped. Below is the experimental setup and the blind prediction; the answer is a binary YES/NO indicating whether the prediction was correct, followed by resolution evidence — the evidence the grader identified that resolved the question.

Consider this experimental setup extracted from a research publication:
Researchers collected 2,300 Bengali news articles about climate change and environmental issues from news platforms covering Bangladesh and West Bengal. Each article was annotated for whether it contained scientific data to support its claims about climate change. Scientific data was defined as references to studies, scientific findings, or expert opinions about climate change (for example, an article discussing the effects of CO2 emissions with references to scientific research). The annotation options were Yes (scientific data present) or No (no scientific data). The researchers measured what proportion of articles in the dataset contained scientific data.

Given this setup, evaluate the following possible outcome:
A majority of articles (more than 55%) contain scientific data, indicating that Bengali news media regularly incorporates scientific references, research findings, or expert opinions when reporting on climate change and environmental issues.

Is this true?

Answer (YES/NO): NO